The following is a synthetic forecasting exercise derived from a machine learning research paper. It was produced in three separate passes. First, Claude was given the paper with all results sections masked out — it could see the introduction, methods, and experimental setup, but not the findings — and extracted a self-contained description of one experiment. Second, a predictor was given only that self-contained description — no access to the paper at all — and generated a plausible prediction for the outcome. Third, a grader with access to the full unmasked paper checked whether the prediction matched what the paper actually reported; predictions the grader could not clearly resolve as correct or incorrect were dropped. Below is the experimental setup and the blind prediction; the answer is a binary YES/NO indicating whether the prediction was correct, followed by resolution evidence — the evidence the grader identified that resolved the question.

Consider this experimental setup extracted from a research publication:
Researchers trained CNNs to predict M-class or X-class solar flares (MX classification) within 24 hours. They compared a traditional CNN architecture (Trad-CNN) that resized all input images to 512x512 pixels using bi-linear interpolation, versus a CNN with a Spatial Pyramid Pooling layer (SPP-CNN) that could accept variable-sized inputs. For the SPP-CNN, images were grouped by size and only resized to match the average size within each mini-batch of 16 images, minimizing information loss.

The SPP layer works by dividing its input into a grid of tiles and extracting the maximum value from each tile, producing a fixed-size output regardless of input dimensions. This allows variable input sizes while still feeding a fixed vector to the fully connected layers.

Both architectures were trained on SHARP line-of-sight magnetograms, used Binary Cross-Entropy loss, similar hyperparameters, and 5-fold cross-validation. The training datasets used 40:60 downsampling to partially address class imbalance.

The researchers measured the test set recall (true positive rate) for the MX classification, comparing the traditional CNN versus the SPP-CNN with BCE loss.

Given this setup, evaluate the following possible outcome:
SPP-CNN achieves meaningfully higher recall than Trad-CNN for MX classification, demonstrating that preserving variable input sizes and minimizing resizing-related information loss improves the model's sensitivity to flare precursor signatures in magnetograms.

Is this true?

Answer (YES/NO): NO